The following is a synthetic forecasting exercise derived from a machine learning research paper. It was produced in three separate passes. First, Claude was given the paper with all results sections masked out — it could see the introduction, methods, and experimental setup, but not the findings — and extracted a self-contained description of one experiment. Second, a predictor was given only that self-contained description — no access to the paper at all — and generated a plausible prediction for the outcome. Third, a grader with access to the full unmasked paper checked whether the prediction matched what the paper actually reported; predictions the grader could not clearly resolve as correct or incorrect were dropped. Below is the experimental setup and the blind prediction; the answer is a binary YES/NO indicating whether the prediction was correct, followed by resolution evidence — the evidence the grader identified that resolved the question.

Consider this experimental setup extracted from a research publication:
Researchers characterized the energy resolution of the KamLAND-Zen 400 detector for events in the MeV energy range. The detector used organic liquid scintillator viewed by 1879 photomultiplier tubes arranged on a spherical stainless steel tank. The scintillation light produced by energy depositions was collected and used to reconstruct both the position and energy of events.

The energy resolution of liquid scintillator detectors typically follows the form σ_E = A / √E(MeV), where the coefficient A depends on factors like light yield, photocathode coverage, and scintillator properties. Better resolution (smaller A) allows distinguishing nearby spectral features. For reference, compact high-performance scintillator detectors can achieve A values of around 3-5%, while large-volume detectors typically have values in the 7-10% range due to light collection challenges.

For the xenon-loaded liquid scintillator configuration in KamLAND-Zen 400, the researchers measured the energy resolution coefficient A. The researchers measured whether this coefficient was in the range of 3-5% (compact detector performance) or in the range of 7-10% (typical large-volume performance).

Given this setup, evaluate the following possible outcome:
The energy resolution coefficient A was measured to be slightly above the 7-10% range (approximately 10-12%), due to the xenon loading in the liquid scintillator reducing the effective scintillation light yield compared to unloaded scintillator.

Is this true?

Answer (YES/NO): NO